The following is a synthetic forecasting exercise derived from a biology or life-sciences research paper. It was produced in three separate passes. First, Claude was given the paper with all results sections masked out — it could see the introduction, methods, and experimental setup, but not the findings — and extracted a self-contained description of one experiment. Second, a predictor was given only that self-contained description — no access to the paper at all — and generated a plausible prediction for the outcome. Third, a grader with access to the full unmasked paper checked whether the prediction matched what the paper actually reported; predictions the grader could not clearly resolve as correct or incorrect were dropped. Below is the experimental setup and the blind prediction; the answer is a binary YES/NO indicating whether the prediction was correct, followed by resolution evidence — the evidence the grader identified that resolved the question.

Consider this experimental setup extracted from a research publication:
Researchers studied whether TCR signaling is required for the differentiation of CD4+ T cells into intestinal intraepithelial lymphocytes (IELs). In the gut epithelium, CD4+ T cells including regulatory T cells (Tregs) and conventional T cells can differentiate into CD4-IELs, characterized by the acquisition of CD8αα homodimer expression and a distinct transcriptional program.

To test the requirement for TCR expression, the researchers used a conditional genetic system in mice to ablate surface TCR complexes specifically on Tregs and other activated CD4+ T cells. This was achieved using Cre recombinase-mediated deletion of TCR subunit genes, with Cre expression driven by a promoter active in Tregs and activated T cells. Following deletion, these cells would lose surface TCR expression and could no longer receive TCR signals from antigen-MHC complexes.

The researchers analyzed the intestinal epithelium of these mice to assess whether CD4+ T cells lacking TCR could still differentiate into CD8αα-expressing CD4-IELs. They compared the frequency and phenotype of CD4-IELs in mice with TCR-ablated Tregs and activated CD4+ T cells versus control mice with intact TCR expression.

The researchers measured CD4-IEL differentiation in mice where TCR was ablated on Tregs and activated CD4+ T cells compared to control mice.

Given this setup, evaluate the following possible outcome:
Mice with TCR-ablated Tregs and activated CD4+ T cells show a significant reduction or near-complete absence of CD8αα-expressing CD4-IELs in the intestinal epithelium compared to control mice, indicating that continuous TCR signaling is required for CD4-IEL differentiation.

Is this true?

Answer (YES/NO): YES